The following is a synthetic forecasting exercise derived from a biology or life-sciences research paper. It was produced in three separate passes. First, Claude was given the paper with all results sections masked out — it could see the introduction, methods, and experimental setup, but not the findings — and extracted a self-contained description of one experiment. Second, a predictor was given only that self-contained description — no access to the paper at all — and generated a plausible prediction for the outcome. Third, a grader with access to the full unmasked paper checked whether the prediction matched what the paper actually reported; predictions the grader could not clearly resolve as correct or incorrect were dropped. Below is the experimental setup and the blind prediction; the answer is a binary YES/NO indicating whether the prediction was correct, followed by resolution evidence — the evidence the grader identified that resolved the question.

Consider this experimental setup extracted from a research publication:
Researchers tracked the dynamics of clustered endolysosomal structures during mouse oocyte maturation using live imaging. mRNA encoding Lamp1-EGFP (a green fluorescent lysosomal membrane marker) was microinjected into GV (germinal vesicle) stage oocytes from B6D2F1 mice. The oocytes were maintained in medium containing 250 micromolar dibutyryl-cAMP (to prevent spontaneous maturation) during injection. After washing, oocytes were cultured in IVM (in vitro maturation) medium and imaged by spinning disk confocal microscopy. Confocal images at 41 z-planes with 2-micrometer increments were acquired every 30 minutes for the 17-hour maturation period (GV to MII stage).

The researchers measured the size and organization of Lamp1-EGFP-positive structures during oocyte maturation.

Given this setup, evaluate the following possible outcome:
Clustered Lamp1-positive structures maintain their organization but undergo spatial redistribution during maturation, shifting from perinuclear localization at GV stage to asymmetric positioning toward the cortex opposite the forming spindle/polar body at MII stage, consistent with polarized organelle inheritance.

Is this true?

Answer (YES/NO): NO